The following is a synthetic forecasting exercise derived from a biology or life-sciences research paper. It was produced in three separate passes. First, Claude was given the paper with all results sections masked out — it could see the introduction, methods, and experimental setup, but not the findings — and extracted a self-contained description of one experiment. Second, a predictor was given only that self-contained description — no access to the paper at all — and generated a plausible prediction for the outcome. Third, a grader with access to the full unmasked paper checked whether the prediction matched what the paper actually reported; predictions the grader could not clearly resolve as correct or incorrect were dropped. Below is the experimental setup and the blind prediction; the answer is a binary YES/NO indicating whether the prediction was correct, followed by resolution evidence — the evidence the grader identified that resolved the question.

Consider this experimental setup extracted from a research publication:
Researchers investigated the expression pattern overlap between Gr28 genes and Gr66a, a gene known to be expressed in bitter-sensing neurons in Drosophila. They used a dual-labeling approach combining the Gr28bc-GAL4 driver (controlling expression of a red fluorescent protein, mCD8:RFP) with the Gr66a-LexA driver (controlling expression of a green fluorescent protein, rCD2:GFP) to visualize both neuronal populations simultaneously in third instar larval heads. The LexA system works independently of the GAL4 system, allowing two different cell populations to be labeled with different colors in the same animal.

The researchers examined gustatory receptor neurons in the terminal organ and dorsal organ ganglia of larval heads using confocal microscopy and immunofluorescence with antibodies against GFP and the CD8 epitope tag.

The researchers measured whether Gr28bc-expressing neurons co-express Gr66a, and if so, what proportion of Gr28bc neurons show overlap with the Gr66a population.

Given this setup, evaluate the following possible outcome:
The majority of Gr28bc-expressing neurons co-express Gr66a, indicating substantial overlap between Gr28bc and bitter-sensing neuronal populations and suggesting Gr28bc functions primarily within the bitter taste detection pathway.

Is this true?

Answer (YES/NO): YES